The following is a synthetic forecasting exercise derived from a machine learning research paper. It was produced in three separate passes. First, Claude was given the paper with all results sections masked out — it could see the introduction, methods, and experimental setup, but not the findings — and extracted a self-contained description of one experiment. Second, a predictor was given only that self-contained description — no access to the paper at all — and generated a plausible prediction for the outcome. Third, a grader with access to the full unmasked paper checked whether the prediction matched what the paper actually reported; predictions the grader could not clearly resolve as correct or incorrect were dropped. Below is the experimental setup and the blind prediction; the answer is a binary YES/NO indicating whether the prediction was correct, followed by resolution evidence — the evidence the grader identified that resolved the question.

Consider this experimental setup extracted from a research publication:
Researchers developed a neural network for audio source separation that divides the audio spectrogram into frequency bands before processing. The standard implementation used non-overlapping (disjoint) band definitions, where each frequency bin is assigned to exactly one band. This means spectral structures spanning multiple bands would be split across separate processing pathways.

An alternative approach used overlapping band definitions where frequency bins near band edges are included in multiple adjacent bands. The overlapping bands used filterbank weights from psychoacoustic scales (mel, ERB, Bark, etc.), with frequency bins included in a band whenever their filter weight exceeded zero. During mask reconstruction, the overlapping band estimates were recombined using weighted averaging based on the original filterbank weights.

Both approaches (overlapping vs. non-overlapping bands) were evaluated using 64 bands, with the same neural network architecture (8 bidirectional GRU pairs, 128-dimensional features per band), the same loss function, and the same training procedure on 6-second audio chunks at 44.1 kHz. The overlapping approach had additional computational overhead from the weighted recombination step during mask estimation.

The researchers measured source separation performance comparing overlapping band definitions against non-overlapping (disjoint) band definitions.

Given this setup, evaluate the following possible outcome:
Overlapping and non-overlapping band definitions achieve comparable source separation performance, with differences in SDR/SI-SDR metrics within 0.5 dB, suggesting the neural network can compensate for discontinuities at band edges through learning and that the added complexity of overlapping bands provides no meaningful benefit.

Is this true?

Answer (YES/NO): NO